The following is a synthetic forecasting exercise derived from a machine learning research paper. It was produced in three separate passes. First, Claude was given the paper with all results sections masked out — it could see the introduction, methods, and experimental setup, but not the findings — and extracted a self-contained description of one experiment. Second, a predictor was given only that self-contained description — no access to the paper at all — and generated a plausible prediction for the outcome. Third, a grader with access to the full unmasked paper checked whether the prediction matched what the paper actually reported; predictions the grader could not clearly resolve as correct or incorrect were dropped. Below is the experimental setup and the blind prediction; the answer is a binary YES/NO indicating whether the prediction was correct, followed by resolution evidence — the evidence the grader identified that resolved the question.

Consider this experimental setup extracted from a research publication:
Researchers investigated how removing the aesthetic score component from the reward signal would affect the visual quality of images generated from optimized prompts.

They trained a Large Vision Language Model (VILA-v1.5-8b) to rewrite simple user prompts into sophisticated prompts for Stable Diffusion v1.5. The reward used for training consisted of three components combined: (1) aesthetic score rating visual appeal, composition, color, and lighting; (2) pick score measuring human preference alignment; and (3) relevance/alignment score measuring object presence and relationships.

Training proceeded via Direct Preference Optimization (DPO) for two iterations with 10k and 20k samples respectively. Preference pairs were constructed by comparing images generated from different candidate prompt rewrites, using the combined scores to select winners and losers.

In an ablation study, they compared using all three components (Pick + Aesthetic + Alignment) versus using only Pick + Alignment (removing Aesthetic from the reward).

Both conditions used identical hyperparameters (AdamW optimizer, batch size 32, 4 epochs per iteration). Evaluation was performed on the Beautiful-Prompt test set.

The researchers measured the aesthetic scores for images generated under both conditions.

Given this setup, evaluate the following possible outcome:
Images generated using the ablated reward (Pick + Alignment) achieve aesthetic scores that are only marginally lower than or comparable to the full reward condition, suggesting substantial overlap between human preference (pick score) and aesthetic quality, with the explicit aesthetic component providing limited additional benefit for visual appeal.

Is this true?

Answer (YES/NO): YES